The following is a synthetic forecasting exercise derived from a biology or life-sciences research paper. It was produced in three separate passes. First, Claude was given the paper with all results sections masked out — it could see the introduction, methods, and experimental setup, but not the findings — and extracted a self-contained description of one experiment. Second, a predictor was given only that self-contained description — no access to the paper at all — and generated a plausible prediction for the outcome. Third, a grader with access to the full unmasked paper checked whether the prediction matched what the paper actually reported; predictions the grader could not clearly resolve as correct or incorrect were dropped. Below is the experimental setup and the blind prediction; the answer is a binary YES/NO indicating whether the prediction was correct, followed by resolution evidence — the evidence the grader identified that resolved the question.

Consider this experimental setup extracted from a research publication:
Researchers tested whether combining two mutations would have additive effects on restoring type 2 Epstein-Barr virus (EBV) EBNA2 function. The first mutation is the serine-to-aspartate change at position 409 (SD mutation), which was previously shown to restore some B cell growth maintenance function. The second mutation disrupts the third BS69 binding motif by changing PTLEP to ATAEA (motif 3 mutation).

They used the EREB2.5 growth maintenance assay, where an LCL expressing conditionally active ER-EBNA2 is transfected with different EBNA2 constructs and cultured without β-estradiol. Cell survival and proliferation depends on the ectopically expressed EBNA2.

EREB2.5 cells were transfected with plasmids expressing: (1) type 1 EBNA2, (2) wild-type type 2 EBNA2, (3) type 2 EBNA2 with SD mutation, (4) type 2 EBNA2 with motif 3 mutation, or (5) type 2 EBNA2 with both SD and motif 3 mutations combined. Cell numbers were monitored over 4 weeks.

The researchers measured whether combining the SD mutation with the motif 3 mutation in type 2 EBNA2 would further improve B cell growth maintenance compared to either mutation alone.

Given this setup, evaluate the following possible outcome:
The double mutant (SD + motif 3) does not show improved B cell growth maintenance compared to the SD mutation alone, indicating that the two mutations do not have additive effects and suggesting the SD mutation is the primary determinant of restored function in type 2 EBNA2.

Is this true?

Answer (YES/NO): NO